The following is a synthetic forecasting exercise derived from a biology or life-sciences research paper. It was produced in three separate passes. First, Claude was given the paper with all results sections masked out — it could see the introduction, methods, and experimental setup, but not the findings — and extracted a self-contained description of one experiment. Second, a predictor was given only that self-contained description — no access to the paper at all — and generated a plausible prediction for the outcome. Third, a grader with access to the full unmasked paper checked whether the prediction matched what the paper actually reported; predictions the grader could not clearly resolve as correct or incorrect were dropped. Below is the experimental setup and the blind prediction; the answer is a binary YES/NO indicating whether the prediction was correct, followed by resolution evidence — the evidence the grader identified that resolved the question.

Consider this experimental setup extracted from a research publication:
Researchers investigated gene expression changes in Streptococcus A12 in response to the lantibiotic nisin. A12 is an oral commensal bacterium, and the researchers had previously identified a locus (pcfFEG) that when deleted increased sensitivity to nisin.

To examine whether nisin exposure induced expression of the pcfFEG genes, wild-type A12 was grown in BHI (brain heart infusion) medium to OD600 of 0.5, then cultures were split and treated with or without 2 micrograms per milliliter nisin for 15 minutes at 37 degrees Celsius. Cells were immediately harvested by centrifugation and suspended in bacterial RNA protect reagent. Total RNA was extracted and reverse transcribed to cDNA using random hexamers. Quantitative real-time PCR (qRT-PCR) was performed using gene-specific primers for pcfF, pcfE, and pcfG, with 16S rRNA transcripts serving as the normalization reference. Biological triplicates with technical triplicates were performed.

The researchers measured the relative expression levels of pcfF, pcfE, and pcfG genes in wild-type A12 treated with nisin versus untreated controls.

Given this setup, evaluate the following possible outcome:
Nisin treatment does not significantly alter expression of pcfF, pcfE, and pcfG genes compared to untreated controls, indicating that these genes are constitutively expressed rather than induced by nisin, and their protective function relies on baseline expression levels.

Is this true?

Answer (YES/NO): NO